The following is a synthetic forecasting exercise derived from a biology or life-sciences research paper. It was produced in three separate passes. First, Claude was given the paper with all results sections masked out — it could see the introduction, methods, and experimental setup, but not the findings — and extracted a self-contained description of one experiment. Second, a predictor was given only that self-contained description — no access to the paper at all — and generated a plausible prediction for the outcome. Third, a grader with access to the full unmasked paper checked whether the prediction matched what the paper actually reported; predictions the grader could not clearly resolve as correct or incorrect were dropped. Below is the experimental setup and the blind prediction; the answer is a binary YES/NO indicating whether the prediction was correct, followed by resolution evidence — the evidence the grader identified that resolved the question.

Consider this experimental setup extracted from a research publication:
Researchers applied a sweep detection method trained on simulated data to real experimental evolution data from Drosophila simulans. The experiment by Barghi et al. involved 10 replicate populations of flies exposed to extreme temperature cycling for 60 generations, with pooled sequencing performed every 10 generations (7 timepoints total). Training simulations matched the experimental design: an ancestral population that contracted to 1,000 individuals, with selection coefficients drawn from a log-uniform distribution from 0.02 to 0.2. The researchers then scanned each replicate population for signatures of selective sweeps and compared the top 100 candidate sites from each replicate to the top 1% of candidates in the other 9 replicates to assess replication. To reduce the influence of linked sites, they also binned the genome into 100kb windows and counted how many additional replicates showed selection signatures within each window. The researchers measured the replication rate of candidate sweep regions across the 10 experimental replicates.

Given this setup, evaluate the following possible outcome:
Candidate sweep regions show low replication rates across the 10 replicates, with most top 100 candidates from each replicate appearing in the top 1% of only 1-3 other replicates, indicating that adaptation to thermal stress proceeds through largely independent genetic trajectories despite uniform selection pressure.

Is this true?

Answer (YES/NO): NO